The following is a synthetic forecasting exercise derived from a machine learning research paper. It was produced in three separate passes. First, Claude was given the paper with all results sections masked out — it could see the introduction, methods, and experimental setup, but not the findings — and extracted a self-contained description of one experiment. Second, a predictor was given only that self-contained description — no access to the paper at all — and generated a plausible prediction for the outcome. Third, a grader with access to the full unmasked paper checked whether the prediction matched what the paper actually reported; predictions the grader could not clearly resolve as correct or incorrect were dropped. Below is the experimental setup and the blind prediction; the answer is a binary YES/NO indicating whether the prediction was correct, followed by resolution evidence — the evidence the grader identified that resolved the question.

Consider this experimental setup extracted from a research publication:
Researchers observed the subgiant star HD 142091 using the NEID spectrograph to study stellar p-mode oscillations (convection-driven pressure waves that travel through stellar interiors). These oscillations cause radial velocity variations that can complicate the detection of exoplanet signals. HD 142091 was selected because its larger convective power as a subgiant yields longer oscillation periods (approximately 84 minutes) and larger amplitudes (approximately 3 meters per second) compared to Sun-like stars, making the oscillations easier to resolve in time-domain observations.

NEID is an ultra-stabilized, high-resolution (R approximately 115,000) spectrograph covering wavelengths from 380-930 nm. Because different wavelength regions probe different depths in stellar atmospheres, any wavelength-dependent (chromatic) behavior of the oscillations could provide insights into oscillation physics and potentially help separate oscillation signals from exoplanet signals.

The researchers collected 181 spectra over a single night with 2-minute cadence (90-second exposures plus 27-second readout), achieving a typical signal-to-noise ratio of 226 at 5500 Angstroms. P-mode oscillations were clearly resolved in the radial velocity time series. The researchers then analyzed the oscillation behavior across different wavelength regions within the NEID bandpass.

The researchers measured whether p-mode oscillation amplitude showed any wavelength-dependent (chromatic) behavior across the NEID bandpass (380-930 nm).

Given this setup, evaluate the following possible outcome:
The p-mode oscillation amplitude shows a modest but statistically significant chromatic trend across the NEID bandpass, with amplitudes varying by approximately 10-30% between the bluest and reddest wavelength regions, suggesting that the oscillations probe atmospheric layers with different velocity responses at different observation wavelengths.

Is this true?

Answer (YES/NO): NO